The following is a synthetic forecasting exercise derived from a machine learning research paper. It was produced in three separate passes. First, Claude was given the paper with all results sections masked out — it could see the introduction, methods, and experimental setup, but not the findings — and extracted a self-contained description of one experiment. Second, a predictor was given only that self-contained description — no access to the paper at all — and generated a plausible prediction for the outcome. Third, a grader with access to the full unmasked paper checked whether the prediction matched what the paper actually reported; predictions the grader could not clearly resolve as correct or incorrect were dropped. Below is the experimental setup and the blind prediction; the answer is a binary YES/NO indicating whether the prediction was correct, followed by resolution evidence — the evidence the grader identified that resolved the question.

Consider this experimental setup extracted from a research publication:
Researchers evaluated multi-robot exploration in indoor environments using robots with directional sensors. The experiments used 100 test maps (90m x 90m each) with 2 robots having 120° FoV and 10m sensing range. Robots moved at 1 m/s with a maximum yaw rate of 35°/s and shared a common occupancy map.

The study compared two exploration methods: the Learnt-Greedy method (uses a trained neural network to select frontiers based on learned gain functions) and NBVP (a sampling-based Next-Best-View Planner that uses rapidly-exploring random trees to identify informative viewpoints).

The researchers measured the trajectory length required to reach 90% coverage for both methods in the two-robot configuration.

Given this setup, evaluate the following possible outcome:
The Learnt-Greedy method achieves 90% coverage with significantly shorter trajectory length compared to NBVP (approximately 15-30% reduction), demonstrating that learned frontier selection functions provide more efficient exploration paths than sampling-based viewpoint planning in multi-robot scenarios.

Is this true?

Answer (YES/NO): NO